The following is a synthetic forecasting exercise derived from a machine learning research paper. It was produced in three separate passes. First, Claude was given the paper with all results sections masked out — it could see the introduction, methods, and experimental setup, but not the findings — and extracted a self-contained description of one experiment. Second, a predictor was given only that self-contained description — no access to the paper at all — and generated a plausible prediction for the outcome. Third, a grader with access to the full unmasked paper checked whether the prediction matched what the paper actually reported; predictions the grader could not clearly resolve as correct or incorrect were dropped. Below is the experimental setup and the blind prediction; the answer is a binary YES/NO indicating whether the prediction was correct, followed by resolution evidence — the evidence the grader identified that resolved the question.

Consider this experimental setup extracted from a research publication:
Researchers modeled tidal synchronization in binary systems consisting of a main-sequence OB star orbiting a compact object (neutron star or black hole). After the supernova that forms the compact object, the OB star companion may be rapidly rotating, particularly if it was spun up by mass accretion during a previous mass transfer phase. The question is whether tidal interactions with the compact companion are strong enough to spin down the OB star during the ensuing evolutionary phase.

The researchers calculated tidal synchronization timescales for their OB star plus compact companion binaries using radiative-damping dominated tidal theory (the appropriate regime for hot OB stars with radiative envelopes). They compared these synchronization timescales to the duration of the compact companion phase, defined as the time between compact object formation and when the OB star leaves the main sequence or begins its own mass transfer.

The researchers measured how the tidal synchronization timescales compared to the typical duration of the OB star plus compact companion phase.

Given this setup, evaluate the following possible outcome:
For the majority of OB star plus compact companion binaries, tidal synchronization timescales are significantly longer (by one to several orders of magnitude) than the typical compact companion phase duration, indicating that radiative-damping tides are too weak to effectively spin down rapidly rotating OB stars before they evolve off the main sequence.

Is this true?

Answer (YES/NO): YES